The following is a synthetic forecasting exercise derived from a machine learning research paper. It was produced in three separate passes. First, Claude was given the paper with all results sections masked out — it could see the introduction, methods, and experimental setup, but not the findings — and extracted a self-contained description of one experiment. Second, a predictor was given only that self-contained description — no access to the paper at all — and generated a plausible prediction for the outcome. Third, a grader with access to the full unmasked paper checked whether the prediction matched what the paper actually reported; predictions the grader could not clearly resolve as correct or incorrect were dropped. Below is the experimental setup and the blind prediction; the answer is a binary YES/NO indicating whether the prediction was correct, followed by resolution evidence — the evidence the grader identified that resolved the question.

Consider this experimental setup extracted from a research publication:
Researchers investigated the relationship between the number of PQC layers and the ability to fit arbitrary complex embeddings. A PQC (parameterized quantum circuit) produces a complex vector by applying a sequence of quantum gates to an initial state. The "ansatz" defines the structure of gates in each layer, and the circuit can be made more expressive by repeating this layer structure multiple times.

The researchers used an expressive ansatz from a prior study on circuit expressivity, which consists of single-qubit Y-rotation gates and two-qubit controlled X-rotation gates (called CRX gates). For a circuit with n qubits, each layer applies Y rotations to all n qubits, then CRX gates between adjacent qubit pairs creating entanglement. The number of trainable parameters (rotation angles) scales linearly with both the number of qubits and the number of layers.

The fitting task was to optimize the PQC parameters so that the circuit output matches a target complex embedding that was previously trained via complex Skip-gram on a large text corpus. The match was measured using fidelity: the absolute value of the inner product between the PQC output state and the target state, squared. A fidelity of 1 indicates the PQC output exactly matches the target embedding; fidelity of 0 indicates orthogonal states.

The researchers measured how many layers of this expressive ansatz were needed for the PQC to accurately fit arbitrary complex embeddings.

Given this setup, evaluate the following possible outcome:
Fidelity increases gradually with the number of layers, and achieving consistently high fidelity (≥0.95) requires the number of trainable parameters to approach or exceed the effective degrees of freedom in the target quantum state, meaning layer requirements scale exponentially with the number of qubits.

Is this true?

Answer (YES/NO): NO